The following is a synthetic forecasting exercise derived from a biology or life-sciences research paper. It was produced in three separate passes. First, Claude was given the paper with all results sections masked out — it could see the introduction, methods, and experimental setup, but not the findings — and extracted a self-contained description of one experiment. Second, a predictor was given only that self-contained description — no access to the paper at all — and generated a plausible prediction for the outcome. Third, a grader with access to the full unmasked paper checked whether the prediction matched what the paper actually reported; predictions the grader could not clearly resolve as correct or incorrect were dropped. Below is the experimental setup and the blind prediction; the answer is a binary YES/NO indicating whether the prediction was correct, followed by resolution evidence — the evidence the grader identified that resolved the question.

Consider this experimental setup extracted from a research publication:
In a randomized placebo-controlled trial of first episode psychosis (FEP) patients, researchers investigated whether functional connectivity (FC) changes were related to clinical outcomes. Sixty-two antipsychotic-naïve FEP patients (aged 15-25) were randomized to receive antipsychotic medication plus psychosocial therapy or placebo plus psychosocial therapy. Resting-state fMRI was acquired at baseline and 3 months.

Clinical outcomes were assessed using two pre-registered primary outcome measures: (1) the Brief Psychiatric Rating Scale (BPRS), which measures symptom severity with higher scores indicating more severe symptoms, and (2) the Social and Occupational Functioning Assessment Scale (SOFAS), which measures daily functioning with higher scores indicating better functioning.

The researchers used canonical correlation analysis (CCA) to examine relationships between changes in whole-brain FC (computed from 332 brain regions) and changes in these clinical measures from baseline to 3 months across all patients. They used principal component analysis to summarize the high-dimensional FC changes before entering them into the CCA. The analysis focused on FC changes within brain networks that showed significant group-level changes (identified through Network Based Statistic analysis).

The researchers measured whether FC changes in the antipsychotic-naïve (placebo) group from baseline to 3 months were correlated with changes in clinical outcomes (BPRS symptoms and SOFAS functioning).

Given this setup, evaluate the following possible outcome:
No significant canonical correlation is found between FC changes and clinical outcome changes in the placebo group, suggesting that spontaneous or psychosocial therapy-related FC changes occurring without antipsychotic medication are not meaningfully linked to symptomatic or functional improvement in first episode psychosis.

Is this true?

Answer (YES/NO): NO